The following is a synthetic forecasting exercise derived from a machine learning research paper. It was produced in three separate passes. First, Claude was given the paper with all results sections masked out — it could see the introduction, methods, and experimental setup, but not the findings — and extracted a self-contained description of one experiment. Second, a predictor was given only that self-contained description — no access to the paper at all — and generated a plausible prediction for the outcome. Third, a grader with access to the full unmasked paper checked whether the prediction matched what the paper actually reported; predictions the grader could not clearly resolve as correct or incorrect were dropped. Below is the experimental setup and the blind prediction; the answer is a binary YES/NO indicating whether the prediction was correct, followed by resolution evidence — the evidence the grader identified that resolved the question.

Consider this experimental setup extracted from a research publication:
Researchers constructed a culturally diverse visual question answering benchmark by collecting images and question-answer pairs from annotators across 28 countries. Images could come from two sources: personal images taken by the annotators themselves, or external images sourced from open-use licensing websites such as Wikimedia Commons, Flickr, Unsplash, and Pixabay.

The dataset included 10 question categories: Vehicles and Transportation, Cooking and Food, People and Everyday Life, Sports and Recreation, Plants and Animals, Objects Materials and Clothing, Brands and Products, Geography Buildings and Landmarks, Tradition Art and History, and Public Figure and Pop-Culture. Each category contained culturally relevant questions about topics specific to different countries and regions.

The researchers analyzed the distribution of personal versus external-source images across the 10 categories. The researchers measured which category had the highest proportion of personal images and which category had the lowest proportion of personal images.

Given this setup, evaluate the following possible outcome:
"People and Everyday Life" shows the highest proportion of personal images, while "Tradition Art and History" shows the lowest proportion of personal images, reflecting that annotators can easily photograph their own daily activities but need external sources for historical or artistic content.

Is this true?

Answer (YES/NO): NO